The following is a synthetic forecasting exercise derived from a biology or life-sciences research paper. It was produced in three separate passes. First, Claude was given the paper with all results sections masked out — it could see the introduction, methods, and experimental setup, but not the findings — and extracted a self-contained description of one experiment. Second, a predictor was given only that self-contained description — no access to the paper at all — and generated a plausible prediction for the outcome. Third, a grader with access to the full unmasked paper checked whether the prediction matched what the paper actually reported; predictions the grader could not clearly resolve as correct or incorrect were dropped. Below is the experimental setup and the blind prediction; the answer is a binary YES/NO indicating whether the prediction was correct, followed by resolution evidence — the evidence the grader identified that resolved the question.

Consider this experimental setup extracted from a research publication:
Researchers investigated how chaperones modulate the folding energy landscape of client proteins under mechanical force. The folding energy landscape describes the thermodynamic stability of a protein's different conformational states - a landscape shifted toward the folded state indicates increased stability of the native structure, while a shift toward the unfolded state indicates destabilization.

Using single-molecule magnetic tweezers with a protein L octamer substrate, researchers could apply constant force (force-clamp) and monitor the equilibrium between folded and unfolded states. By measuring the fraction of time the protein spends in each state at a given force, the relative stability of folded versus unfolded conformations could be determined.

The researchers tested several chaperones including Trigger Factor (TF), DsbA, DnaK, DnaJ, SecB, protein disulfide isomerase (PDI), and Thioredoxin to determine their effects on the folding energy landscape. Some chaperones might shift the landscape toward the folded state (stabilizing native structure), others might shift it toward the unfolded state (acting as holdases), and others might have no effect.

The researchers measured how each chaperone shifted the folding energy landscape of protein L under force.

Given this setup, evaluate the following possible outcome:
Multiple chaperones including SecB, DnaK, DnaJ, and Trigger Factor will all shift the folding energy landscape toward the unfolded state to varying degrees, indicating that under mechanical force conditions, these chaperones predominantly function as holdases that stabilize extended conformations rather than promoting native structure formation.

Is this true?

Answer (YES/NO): NO